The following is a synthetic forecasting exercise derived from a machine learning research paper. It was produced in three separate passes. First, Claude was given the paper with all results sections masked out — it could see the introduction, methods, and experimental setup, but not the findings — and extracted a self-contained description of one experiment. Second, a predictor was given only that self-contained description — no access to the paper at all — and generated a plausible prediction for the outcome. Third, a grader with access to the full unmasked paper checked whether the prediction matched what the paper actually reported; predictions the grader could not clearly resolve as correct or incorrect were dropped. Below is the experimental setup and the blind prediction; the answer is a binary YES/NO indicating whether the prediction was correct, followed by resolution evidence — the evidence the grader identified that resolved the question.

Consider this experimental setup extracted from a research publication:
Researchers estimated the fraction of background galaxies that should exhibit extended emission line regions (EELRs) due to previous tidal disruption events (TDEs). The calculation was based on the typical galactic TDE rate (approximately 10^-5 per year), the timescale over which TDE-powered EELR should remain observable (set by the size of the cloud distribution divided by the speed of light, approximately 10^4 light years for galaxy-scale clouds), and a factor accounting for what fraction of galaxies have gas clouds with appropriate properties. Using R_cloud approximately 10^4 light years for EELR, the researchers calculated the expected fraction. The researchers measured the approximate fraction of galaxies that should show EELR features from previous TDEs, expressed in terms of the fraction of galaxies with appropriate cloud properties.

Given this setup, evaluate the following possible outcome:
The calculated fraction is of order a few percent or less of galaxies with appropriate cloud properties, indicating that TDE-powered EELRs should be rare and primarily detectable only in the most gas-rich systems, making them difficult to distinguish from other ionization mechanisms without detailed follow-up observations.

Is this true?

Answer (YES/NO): NO